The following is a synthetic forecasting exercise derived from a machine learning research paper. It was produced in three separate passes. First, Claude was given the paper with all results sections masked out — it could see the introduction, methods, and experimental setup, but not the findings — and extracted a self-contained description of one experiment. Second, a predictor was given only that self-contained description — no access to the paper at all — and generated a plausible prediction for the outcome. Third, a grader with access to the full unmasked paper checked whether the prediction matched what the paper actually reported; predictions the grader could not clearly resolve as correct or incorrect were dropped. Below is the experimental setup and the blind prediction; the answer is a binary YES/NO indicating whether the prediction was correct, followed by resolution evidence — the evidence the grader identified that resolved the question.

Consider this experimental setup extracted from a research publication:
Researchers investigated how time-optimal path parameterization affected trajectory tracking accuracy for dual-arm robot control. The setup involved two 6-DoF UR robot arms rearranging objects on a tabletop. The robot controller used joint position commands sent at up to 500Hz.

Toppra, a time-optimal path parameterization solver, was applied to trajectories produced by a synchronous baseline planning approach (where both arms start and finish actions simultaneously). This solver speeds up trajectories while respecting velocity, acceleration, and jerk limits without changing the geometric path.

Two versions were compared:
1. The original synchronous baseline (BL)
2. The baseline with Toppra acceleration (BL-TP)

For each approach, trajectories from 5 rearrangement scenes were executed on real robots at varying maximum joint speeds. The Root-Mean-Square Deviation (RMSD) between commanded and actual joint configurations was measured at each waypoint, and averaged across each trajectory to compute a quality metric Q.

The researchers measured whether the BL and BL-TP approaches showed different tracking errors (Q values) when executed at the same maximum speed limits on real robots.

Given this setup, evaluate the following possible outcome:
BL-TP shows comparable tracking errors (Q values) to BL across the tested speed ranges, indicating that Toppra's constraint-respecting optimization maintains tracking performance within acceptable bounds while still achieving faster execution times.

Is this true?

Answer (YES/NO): YES